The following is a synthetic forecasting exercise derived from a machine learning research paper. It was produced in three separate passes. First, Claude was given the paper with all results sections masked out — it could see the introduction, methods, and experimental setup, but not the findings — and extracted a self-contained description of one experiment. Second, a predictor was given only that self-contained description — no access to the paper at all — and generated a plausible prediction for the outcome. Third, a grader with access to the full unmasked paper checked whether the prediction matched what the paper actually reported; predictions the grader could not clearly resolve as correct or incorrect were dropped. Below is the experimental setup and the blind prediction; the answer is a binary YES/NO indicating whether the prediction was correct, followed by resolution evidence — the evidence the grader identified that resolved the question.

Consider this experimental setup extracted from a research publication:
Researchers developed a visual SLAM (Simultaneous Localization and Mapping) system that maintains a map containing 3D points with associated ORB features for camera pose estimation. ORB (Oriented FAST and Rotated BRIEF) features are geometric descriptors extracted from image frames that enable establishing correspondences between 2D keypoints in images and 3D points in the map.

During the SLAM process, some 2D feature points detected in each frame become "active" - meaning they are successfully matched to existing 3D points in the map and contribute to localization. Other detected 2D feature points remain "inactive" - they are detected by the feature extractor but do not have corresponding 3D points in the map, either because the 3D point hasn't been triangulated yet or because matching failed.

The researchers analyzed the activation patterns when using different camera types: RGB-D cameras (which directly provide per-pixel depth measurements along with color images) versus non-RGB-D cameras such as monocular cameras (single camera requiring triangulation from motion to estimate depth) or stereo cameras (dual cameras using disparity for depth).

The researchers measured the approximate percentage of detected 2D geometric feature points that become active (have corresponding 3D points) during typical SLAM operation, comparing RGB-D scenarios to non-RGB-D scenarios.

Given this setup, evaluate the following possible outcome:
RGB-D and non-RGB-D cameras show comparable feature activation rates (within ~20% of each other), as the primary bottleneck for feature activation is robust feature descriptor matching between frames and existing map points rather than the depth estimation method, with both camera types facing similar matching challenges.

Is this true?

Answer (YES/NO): NO